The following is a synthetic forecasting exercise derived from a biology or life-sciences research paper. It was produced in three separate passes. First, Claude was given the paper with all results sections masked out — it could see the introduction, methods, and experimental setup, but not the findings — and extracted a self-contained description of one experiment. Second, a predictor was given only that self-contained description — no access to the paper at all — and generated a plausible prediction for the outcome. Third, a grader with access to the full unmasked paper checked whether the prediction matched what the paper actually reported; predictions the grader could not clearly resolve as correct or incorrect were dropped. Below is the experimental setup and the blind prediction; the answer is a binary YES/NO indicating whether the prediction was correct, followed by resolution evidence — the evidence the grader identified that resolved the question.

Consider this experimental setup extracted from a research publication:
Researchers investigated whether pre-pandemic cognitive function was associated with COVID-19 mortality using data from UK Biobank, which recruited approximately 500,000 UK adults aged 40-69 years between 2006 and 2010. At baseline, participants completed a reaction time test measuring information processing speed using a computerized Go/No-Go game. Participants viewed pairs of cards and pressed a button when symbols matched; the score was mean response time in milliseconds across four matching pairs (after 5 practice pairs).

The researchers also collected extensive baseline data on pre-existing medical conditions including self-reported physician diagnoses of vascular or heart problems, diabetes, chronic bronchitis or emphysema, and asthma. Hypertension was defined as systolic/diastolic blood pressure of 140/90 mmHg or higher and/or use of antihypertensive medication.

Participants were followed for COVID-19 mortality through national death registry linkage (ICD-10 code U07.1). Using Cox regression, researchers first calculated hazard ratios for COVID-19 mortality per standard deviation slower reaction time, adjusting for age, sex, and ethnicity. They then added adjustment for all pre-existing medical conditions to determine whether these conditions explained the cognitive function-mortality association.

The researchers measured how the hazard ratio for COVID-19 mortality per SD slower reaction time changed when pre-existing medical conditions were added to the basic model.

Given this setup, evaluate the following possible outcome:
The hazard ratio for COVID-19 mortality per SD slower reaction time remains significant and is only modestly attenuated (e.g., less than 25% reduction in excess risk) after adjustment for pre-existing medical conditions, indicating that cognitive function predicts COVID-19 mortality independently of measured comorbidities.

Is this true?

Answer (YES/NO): YES